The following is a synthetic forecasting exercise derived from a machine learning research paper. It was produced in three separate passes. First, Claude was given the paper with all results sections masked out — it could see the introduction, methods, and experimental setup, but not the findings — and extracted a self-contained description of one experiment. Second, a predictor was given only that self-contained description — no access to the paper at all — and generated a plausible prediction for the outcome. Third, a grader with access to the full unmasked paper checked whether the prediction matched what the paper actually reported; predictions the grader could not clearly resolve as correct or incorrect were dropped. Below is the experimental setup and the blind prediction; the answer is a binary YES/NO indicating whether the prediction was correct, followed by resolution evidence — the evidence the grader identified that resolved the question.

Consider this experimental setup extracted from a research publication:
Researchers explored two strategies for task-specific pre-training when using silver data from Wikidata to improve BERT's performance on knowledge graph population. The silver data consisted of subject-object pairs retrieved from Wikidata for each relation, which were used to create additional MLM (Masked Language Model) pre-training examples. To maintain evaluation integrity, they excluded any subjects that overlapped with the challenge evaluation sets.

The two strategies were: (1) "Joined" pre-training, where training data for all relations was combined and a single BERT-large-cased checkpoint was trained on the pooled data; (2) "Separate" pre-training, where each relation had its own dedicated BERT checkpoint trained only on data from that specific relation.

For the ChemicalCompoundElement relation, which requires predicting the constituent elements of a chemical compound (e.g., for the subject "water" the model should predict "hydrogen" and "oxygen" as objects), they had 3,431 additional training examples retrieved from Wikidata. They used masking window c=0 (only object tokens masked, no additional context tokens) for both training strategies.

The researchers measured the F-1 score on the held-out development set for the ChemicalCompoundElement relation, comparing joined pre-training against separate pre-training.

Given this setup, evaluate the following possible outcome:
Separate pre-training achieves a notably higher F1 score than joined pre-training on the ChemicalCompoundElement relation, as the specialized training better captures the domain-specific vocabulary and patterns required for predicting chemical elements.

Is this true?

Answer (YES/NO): YES